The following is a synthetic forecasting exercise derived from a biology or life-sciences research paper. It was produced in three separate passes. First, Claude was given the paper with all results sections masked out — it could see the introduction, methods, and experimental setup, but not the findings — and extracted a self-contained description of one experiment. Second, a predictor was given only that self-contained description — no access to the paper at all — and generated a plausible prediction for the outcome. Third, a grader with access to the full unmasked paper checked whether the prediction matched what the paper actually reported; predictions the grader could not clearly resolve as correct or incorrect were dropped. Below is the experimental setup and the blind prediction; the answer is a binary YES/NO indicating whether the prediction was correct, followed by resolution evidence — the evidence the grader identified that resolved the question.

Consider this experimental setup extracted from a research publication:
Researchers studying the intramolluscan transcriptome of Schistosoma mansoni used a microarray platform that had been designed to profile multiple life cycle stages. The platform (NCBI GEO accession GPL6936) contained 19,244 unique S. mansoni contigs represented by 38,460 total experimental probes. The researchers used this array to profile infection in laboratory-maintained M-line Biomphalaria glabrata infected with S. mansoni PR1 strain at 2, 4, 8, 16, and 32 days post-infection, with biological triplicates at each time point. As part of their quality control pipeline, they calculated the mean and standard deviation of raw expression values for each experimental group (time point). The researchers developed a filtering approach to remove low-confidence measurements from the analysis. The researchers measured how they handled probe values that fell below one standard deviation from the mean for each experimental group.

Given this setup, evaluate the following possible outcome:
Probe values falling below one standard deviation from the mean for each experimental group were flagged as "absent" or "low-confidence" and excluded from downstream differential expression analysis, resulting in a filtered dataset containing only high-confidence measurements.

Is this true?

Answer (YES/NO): YES